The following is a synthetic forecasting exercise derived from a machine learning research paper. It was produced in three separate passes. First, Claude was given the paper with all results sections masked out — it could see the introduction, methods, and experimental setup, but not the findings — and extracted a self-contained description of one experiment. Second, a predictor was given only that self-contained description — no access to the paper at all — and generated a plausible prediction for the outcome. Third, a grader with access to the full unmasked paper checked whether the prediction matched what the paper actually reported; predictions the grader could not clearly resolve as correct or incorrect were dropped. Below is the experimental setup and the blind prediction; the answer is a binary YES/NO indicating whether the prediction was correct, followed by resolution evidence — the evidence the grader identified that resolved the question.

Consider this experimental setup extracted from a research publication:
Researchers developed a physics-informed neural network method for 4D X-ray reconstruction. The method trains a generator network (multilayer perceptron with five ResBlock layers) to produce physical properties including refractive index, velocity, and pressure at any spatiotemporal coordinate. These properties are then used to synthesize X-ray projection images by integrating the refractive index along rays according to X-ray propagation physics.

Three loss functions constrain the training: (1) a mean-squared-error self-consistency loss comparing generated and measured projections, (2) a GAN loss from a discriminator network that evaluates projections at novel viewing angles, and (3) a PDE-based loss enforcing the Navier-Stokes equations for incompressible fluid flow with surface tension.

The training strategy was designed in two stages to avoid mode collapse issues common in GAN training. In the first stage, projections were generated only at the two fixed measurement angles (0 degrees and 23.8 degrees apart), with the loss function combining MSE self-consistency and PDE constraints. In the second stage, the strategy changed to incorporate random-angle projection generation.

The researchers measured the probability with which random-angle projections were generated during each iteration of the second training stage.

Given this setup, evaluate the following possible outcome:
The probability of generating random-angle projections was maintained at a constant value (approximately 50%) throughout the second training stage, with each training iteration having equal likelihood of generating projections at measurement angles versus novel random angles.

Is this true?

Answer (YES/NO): YES